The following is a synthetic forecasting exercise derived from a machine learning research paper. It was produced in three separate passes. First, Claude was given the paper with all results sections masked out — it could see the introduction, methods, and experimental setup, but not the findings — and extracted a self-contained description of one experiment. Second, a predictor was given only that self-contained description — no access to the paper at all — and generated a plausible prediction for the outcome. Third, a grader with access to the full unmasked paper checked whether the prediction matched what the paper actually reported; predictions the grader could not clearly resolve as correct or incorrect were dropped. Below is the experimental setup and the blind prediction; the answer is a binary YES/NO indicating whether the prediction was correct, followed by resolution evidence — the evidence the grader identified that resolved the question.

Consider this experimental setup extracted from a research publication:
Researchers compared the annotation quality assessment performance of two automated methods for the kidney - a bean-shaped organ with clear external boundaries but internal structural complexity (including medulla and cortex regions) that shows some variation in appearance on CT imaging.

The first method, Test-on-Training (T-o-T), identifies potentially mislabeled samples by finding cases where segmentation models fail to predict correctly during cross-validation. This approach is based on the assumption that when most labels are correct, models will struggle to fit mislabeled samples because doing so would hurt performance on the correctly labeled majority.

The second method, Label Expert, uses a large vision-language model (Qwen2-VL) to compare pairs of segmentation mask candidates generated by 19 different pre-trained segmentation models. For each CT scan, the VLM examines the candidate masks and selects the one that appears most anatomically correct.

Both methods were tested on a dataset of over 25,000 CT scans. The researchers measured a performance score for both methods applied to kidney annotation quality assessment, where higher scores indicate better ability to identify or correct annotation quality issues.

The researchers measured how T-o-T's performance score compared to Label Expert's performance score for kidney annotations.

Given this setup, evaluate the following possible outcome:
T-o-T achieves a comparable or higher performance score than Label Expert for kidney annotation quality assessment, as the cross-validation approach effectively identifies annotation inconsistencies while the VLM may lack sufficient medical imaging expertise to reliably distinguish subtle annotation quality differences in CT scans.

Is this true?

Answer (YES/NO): NO